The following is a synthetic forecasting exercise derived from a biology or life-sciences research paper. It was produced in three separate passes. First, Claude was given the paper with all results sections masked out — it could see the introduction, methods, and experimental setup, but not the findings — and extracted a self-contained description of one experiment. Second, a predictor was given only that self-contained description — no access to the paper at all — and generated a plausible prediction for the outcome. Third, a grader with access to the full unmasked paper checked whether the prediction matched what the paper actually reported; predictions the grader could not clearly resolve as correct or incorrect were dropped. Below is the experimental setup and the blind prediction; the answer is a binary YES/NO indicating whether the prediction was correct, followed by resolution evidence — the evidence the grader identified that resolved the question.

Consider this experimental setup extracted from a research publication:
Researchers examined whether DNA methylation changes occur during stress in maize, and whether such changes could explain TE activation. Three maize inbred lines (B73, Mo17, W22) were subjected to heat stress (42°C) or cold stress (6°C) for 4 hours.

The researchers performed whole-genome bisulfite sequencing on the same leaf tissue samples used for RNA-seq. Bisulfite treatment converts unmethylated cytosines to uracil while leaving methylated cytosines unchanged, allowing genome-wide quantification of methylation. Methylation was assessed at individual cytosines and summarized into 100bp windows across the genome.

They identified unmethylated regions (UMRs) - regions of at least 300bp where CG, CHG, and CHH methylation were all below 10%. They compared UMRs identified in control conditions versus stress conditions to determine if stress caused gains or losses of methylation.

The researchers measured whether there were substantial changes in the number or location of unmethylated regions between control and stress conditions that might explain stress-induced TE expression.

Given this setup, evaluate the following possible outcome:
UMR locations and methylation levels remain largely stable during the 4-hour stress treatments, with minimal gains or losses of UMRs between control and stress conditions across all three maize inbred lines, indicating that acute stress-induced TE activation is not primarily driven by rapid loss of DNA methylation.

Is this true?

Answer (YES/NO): YES